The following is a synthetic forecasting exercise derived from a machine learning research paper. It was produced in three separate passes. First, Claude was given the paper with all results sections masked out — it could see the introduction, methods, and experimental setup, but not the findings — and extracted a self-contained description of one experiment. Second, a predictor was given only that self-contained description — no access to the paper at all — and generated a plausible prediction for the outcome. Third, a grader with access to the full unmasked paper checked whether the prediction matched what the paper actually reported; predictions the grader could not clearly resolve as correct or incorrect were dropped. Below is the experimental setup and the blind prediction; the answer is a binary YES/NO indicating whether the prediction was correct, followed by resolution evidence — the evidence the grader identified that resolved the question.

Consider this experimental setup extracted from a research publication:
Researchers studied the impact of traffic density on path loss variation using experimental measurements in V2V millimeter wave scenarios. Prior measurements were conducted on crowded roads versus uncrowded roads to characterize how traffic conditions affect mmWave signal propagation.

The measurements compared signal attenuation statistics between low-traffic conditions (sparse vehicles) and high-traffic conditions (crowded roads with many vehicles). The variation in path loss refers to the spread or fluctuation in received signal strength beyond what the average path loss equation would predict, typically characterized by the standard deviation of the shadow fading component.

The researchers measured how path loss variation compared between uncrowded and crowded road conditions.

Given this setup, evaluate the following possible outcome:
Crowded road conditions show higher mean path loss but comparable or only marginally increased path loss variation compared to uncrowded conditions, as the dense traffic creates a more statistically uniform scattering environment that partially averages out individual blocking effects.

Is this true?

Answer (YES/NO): NO